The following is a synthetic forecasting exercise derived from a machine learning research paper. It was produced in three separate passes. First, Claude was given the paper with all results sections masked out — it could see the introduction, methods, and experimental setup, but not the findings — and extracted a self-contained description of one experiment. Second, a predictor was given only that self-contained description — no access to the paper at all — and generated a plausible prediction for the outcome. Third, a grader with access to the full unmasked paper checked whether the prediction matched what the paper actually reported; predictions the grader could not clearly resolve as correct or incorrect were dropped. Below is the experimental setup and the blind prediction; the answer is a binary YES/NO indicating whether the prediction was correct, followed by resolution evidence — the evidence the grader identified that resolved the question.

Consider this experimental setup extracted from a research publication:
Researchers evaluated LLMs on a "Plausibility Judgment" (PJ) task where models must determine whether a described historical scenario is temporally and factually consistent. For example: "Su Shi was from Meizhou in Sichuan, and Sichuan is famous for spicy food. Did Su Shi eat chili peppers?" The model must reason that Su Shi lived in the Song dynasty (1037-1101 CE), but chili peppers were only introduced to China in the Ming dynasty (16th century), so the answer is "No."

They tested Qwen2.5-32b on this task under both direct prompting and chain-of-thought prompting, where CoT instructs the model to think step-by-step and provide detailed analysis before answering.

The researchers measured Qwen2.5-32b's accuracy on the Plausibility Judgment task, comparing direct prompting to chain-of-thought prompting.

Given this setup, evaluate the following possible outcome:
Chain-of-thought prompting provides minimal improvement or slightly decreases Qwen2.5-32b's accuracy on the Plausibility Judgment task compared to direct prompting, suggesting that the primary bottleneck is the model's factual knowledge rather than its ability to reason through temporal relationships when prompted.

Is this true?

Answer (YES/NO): NO